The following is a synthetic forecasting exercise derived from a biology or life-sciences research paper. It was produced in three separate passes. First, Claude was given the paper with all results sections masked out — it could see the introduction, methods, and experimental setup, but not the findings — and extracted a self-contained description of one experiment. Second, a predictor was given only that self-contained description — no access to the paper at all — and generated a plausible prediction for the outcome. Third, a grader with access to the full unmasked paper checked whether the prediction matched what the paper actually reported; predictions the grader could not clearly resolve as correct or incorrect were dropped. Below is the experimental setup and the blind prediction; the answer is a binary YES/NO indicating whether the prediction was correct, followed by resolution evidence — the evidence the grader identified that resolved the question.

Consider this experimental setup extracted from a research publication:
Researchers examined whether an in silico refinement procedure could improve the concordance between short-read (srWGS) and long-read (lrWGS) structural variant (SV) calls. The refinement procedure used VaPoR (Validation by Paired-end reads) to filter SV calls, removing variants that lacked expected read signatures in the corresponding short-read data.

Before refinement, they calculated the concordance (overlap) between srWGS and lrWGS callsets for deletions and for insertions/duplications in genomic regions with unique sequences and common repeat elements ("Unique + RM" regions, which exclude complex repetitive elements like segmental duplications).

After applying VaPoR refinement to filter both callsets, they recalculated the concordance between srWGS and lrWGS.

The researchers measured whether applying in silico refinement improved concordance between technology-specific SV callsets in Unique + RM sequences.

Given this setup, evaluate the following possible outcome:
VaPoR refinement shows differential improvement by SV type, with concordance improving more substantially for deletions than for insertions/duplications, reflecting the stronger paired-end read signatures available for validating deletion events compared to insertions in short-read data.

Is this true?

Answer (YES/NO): NO